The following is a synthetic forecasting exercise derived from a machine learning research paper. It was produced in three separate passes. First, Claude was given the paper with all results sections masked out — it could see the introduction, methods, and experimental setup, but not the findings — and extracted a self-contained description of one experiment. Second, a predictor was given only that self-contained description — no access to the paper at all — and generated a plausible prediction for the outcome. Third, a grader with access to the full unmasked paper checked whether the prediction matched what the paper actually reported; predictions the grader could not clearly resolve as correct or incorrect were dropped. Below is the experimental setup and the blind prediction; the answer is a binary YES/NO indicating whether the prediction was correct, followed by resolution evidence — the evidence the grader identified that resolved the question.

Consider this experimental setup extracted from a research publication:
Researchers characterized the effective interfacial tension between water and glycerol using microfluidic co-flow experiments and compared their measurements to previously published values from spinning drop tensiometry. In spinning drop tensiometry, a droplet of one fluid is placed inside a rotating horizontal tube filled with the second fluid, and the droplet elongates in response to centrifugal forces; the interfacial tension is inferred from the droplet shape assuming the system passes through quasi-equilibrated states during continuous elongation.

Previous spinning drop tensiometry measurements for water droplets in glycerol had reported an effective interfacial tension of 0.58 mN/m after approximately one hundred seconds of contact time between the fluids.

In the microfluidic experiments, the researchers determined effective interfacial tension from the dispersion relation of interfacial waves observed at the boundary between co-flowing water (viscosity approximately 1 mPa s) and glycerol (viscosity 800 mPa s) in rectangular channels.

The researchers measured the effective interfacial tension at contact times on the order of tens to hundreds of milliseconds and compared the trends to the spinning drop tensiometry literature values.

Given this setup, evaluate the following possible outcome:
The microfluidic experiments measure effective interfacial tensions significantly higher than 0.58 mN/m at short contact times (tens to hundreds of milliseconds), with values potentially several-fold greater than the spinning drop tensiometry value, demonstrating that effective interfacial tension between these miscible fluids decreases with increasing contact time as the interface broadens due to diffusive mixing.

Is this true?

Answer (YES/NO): YES